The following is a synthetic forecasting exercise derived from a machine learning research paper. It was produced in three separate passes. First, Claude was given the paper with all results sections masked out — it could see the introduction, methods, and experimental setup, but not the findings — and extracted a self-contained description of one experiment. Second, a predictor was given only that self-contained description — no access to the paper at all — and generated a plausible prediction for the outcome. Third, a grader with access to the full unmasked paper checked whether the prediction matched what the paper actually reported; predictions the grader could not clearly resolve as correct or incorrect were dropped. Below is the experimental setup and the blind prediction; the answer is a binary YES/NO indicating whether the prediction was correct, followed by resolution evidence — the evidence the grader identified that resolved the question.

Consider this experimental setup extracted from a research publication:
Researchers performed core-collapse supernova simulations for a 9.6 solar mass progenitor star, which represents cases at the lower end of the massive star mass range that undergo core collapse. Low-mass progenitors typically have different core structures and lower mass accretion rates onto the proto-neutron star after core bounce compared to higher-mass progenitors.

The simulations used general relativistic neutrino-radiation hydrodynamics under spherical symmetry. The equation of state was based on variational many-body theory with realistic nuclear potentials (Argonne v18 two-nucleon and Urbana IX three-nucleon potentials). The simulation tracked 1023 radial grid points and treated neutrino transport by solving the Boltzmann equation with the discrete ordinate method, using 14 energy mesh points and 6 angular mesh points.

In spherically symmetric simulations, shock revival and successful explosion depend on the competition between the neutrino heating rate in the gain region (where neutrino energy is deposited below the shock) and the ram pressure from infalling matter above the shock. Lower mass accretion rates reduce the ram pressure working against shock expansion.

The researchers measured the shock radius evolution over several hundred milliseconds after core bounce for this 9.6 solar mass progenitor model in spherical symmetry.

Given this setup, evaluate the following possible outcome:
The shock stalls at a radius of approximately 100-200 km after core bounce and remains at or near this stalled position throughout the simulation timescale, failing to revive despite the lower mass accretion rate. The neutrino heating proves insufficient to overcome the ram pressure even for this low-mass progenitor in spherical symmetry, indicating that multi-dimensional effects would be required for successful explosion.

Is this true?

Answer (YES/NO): NO